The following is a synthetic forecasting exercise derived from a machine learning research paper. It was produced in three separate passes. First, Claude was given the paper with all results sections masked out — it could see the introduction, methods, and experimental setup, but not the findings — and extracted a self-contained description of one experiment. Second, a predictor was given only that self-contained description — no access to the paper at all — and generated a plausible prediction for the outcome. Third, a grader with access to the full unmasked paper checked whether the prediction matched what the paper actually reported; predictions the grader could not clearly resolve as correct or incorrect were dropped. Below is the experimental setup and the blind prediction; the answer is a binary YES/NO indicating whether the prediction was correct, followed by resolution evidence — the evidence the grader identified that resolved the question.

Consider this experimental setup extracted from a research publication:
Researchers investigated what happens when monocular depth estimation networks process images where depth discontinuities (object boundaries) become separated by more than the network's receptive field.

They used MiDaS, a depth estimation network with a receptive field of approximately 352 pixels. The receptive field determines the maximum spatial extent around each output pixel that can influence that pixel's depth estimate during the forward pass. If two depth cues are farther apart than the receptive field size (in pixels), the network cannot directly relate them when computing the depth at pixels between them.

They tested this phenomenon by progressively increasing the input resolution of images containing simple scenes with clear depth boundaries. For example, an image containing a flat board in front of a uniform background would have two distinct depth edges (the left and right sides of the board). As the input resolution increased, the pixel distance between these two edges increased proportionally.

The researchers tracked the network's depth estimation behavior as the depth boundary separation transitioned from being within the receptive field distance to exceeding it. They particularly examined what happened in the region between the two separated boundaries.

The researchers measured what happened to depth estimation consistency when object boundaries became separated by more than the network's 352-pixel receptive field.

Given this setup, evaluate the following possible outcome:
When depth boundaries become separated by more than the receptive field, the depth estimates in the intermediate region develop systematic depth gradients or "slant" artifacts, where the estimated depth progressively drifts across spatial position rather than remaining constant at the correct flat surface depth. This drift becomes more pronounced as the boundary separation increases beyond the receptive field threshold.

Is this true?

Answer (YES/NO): NO